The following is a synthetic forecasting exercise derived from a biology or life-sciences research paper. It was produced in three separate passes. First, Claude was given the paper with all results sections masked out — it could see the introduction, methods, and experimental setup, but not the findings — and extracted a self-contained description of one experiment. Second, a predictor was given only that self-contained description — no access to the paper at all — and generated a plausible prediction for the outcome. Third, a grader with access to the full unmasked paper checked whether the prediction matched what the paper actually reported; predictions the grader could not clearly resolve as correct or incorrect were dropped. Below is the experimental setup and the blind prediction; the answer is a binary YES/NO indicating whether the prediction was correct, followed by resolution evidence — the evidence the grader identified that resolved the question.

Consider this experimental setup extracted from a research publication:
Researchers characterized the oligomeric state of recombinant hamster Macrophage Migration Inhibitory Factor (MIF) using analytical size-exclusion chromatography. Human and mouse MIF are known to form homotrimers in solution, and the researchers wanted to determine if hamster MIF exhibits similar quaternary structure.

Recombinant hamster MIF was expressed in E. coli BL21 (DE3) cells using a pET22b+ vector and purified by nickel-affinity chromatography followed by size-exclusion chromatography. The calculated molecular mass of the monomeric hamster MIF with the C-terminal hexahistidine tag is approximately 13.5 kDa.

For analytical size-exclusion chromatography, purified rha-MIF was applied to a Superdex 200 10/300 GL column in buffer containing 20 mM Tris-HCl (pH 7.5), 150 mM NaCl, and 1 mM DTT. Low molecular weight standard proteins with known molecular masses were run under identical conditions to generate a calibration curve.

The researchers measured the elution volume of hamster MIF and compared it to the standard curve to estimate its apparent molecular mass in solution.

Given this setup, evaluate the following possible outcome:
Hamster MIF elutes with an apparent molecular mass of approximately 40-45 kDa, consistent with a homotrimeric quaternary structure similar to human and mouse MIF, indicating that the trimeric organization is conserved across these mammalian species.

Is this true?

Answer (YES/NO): NO